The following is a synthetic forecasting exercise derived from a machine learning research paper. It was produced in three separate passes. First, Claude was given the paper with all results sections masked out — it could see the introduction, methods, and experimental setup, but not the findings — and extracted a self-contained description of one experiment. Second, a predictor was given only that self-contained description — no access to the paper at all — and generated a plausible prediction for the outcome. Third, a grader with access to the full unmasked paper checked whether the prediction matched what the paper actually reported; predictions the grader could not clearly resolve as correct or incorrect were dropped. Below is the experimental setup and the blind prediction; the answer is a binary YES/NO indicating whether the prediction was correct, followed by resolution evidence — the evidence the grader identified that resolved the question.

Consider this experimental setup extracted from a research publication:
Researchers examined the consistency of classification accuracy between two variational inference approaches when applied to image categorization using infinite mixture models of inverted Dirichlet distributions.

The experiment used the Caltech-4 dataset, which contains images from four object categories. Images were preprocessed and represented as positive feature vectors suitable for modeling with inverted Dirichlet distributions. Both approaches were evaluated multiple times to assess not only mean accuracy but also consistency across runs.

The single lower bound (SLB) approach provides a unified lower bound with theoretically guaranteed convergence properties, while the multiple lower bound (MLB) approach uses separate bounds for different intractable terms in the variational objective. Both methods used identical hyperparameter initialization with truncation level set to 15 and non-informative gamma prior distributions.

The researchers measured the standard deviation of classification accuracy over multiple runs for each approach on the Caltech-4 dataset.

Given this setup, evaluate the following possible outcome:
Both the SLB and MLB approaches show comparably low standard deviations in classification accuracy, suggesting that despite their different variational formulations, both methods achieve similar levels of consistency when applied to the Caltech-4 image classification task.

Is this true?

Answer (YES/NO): NO